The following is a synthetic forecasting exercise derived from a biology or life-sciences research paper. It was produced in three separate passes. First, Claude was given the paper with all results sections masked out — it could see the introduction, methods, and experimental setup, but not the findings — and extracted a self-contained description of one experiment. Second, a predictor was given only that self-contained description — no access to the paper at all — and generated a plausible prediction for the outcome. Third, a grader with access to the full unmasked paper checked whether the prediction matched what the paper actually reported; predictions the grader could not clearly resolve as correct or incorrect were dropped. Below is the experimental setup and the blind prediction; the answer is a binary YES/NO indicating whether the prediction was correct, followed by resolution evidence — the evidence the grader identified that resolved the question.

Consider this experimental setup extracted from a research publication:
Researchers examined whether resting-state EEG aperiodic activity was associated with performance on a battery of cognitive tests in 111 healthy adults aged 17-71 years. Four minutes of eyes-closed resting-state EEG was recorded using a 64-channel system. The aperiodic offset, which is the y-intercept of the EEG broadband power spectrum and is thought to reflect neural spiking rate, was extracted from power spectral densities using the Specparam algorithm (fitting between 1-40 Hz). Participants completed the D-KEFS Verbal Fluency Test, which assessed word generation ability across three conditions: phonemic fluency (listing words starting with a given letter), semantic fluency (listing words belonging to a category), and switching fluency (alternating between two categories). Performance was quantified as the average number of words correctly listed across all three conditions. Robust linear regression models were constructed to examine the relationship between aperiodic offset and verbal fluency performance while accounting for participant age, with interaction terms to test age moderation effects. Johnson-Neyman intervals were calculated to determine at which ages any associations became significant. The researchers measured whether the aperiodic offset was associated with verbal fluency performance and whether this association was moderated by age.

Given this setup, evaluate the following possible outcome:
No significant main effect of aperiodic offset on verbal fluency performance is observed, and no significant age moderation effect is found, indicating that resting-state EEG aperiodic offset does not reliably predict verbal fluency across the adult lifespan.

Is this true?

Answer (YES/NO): NO